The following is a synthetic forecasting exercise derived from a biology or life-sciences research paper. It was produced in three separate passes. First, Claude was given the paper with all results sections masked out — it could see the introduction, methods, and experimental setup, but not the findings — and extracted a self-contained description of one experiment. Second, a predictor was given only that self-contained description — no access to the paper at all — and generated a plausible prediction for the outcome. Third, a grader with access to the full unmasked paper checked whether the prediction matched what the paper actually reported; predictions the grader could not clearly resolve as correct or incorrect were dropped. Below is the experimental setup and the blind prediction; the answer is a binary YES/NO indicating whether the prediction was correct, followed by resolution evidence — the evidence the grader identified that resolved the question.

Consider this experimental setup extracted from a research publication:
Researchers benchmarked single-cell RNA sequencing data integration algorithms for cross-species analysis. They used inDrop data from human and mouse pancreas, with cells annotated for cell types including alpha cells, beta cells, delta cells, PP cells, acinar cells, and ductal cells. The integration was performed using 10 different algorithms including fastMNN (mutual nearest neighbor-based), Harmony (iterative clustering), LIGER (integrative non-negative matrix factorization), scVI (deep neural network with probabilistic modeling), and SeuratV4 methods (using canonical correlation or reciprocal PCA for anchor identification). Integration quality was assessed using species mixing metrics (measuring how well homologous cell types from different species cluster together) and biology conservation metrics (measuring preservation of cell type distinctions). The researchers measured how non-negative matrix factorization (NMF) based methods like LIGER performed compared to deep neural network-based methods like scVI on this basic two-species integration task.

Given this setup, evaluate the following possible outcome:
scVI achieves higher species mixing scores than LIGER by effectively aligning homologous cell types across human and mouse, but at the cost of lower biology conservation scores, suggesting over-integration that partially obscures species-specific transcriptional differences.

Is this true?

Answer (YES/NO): NO